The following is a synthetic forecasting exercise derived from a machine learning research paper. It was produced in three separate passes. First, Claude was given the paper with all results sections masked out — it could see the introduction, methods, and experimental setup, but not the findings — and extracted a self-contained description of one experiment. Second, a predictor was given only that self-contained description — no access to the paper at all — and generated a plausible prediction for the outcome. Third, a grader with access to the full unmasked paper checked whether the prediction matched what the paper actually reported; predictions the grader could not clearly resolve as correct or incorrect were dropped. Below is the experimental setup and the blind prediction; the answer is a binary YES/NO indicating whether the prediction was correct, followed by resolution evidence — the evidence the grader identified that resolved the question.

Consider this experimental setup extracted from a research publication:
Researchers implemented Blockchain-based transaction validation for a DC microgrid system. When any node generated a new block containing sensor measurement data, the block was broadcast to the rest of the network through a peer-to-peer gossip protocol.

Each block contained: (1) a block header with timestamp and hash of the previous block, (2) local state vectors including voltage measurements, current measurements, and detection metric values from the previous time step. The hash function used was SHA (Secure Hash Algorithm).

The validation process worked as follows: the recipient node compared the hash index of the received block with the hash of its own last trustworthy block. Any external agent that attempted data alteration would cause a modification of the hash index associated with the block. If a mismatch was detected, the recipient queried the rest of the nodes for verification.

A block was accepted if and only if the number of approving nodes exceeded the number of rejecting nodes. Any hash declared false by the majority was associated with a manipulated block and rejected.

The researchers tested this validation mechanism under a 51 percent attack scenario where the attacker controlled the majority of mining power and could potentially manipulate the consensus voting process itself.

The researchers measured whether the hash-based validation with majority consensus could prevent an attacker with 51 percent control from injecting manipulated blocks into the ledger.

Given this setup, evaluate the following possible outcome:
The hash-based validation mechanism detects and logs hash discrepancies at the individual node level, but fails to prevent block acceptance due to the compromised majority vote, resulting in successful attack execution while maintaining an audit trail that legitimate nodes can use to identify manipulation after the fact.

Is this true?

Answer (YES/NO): NO